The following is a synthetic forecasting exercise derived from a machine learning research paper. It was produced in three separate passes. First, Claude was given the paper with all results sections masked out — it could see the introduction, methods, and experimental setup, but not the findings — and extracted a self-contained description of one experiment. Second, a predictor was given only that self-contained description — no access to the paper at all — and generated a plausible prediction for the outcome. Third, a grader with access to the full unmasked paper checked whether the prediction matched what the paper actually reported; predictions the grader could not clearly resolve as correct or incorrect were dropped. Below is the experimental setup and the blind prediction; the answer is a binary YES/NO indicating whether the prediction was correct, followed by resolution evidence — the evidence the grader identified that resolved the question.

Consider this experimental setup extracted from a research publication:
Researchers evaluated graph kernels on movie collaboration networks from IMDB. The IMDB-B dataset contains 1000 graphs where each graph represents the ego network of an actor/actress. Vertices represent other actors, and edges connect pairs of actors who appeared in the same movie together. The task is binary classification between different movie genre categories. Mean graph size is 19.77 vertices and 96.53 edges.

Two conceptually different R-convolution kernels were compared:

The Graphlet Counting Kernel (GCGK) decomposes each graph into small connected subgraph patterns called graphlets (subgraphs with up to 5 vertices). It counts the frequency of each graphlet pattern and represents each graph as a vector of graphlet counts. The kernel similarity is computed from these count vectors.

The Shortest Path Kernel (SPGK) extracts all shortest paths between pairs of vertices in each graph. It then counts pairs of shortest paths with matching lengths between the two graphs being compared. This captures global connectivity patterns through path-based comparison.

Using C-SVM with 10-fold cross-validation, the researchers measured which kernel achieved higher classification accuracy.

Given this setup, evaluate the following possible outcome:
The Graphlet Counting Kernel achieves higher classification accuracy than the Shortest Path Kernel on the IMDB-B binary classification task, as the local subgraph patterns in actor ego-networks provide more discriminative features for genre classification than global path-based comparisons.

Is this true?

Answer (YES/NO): NO